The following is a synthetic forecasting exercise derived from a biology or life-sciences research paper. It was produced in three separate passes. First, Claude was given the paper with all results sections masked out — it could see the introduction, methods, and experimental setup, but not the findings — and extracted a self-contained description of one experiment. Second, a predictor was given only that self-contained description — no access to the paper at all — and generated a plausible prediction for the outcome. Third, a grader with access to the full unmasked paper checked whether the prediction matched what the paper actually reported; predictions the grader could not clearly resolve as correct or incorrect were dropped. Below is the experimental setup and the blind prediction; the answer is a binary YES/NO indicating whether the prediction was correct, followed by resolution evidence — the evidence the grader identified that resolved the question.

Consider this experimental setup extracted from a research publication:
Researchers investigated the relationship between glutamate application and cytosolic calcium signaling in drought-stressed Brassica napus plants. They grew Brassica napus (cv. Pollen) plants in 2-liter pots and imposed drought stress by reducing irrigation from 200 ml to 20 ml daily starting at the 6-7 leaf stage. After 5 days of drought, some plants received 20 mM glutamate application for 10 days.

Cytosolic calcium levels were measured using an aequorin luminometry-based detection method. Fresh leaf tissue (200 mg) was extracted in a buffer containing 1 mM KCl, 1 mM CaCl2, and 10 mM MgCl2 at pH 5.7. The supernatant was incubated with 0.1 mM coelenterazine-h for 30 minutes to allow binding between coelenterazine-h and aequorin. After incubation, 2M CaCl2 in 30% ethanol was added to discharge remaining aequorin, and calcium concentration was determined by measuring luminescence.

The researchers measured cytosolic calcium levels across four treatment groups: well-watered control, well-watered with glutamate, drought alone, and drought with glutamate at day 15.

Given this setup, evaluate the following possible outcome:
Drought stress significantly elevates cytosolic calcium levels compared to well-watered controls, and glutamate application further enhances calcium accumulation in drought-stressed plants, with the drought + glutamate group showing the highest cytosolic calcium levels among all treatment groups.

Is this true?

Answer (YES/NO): YES